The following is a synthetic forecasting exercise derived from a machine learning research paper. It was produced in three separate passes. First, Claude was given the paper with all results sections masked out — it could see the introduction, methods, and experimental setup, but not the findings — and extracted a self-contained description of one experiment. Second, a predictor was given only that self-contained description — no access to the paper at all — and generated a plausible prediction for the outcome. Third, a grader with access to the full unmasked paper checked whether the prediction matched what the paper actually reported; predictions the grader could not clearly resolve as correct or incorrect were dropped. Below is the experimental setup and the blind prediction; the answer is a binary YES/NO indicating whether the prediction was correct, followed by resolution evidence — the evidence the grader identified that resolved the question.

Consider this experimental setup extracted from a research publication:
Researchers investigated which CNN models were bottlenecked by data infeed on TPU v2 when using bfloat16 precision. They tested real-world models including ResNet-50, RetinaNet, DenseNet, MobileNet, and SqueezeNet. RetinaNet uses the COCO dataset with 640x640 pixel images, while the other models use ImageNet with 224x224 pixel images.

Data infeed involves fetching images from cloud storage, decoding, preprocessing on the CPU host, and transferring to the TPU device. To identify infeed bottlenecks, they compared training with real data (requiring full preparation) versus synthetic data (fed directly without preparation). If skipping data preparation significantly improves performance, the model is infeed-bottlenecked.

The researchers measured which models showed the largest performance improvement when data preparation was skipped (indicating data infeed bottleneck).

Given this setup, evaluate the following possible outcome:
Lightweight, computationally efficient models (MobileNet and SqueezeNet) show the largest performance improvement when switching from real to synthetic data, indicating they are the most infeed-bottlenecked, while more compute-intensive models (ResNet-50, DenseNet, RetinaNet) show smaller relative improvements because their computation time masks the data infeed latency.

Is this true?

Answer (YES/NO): NO